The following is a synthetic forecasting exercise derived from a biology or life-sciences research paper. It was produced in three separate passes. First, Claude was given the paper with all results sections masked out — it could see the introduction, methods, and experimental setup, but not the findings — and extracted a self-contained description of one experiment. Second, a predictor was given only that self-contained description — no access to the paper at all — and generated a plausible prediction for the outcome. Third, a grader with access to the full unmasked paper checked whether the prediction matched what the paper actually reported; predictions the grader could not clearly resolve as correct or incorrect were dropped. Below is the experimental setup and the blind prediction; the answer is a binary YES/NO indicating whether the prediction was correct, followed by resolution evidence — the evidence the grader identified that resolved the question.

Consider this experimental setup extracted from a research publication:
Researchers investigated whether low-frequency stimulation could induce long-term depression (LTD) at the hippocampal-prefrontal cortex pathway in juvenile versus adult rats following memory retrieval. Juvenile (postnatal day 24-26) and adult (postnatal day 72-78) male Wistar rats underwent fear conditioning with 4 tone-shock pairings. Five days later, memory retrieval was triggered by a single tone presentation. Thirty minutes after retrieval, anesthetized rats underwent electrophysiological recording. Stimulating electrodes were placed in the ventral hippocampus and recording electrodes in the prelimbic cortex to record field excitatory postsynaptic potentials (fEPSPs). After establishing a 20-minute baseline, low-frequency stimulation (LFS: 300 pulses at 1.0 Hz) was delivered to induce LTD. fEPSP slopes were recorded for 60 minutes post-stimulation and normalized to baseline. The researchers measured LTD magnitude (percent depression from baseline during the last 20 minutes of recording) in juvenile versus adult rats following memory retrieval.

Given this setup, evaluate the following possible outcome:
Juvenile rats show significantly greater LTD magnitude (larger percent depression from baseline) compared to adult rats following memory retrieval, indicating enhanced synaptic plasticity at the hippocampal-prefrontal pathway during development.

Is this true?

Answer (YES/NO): YES